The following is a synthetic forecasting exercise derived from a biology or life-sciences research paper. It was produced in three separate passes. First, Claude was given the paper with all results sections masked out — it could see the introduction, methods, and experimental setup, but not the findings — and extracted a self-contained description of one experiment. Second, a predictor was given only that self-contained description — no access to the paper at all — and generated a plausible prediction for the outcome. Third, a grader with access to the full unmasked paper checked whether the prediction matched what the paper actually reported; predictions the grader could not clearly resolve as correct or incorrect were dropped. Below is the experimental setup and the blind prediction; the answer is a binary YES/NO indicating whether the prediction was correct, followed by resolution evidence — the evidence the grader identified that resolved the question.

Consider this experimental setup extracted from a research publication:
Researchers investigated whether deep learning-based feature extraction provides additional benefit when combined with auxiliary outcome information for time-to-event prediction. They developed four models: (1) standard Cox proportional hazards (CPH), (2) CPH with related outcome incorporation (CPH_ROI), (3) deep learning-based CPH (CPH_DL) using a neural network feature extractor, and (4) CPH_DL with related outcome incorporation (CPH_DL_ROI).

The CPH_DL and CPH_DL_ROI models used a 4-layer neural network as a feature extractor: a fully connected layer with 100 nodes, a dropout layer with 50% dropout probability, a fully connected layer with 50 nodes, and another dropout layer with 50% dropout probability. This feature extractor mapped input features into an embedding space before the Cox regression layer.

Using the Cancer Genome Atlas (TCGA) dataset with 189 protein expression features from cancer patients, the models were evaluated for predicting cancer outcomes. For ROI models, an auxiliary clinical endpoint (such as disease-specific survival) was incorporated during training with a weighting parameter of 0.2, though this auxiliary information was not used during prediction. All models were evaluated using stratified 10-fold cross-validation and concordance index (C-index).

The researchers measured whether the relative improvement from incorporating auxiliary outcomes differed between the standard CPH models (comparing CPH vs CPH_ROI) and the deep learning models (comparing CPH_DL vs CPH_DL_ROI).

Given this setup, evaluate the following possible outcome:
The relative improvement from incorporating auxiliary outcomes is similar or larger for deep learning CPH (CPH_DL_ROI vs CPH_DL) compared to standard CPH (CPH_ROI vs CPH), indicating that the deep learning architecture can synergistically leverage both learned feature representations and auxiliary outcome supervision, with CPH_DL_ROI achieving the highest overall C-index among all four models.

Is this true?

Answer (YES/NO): NO